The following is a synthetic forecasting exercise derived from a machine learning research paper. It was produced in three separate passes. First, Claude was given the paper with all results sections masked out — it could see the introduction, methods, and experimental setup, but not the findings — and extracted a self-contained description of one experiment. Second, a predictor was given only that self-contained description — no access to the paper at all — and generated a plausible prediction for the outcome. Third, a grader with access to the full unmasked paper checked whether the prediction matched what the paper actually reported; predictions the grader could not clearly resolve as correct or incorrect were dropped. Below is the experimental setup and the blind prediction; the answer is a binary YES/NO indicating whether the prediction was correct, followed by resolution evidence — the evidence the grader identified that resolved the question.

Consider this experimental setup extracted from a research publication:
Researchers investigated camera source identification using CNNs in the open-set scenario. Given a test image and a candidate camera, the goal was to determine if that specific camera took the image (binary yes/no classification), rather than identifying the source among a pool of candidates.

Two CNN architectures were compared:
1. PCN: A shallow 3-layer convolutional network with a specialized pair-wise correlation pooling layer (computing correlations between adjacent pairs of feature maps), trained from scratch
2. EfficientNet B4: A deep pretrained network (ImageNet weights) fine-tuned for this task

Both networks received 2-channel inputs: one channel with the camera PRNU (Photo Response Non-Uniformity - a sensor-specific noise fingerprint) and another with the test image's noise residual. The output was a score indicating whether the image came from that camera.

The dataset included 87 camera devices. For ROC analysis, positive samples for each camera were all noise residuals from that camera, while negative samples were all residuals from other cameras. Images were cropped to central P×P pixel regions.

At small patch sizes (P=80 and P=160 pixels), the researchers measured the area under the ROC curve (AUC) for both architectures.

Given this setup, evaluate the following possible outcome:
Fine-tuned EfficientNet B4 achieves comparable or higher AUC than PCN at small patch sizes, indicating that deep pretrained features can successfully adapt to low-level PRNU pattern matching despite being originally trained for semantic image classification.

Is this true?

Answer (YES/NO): YES